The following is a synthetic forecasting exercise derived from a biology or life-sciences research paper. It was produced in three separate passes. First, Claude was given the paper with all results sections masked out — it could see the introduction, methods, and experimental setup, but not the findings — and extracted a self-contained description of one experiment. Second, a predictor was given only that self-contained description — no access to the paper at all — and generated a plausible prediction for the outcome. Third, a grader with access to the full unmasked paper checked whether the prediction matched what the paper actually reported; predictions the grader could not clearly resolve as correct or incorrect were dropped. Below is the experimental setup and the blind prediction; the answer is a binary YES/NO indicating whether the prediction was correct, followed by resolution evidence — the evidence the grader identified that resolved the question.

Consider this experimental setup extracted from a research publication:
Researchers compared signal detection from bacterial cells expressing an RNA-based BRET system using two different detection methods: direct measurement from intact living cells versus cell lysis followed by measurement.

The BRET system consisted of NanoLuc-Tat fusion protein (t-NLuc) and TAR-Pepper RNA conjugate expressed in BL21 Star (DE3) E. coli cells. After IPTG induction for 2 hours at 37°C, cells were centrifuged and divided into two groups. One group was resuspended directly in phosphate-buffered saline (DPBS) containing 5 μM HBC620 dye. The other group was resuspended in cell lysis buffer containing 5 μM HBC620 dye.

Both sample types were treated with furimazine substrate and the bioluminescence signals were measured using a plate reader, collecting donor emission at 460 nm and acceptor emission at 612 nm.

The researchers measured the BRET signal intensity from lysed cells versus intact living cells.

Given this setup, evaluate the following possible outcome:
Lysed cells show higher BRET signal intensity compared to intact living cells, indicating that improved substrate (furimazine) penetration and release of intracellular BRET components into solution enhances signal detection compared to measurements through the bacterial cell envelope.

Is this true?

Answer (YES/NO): NO